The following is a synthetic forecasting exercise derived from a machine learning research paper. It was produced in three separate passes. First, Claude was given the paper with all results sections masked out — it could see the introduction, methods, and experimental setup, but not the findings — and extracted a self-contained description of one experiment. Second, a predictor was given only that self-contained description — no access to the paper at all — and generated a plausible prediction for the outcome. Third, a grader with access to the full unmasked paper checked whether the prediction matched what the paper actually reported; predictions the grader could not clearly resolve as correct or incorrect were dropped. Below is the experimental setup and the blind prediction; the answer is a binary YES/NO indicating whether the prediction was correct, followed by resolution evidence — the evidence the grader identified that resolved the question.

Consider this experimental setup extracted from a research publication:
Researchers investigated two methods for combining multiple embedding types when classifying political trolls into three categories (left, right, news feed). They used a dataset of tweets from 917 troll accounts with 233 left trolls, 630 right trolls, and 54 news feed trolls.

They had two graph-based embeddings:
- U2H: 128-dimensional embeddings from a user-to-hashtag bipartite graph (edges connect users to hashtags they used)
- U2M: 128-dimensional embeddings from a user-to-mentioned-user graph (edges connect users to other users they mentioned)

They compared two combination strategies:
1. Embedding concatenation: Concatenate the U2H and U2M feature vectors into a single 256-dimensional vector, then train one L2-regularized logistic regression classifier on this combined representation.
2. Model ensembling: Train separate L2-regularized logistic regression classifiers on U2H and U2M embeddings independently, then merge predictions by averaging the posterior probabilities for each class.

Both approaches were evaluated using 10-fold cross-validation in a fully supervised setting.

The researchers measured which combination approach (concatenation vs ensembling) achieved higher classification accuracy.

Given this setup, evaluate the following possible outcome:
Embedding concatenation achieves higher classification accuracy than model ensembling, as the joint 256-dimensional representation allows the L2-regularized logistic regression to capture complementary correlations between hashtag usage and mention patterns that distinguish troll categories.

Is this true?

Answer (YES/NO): YES